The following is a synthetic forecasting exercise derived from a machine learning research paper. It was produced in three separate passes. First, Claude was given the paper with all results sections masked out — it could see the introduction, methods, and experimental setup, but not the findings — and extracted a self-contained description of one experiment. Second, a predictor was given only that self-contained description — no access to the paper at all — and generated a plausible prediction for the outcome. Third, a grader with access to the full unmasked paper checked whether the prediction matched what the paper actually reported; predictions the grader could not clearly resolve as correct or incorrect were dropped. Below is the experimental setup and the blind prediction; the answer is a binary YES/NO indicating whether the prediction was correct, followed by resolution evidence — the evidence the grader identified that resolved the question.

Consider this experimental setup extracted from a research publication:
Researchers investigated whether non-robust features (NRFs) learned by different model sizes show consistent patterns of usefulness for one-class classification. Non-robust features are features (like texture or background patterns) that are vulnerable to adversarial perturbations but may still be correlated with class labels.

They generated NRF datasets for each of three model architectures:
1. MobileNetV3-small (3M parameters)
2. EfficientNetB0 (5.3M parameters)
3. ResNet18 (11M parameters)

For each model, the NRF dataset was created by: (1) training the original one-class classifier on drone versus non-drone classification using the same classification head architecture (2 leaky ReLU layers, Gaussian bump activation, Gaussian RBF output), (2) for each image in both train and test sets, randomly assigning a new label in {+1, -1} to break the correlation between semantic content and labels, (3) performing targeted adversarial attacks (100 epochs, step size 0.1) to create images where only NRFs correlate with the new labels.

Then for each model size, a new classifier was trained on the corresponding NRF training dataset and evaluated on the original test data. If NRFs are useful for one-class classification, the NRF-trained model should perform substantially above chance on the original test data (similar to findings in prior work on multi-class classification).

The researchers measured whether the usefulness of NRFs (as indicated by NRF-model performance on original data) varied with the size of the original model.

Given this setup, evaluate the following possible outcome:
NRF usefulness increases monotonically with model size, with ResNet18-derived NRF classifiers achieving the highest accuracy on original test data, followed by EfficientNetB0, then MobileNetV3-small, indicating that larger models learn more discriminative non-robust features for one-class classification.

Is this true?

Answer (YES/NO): NO